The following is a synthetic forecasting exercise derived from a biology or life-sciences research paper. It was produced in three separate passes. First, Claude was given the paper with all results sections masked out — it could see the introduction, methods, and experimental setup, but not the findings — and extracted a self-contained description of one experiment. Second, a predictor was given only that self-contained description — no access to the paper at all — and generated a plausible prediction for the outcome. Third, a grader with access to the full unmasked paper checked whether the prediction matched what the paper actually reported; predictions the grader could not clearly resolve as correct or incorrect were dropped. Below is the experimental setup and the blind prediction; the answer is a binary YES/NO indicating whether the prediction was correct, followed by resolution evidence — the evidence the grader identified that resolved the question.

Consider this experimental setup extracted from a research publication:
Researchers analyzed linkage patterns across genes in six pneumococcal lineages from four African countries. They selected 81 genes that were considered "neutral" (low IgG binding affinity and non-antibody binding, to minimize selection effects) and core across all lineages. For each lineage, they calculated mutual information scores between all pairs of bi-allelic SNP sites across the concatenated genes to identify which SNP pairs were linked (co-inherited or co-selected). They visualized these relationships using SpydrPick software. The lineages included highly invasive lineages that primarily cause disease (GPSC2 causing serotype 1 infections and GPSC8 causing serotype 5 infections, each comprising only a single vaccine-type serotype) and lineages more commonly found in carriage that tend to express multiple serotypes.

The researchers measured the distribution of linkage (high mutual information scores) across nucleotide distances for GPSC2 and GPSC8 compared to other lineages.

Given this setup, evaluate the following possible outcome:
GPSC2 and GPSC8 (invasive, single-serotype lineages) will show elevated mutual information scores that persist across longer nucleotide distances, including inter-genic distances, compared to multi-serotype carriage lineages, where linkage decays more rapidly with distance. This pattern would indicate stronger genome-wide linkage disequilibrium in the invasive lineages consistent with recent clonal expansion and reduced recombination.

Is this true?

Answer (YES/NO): YES